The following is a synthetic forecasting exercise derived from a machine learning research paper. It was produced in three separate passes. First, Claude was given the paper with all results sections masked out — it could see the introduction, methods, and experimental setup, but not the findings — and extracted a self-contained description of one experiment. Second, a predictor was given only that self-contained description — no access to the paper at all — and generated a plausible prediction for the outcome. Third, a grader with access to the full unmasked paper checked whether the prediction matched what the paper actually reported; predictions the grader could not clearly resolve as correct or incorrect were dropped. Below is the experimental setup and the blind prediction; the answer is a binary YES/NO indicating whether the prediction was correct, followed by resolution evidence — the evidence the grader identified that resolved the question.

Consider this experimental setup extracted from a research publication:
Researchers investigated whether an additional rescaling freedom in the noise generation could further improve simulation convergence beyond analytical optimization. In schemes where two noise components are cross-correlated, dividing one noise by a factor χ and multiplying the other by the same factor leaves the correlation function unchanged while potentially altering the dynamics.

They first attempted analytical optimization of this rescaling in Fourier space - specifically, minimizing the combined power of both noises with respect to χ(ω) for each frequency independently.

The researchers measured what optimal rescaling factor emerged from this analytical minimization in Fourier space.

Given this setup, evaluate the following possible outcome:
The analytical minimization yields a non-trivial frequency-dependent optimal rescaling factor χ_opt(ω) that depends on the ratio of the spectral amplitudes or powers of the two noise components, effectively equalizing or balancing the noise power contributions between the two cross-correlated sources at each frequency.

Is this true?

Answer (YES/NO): NO